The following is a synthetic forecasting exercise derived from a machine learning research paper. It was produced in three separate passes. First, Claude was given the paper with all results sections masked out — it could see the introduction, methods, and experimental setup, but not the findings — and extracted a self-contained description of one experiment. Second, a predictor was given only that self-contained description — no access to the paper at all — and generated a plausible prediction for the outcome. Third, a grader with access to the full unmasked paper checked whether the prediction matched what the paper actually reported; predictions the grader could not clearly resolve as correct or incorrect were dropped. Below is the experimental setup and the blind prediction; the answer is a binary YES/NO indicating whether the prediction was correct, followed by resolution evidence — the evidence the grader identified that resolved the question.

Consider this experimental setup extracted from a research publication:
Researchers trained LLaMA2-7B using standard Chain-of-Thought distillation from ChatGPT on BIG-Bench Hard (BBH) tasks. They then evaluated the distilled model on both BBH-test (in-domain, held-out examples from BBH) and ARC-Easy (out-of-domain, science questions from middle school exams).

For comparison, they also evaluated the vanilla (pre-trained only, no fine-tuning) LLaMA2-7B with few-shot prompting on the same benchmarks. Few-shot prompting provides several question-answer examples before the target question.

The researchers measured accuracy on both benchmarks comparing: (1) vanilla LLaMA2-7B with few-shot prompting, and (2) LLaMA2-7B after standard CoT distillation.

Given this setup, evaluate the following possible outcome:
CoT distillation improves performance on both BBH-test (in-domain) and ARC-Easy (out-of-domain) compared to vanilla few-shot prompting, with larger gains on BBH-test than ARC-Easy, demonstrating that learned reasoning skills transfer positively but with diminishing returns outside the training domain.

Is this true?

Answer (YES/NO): YES